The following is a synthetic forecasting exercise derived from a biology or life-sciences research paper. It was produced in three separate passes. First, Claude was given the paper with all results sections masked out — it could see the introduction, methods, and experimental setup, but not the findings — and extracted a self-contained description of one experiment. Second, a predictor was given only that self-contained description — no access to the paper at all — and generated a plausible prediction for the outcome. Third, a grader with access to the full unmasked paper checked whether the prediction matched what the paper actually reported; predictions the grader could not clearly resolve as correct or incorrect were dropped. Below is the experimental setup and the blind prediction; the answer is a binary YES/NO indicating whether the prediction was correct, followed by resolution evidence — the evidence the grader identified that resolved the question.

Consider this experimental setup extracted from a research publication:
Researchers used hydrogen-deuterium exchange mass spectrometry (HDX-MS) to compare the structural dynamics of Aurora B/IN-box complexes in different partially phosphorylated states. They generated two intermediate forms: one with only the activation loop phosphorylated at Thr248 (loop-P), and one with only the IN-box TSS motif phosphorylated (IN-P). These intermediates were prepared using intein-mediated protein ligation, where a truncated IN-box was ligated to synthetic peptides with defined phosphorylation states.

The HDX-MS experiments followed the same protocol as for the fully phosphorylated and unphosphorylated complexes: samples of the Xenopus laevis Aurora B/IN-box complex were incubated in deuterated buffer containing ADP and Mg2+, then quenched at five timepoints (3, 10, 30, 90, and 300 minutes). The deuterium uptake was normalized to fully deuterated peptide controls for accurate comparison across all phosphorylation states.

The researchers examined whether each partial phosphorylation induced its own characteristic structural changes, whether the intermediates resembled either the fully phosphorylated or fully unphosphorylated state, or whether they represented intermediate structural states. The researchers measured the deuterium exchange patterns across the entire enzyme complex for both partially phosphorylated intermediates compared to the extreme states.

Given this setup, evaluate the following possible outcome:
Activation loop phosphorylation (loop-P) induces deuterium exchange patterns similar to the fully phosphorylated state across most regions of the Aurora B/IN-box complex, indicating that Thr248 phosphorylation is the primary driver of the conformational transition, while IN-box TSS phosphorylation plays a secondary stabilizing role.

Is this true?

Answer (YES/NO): NO